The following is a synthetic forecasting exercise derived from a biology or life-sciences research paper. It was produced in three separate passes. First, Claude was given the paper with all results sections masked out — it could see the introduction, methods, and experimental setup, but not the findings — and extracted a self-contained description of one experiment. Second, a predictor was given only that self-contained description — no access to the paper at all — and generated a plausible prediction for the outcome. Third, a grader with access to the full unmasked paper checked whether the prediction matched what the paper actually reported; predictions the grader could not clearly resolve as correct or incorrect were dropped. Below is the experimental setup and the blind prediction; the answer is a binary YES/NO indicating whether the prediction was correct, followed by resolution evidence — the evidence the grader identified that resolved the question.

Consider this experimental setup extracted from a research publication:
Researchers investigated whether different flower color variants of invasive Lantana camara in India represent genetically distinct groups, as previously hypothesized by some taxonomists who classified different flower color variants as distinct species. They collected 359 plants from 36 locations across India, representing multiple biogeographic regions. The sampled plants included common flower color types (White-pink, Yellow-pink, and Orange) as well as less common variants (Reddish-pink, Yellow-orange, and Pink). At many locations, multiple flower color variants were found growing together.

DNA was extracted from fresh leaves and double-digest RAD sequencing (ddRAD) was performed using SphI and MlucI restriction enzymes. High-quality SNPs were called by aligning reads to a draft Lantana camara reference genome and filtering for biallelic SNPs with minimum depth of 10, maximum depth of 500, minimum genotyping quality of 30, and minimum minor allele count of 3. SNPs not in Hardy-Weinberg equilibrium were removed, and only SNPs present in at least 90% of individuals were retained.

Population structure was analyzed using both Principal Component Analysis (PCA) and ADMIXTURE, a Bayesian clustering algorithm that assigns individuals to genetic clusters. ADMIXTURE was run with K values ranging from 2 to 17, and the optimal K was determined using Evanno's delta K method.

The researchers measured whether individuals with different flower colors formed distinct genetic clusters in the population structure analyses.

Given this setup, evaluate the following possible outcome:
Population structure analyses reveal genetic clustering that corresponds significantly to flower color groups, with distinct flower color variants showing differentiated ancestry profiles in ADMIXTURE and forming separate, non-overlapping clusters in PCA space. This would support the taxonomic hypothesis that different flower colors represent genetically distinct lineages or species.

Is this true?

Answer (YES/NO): NO